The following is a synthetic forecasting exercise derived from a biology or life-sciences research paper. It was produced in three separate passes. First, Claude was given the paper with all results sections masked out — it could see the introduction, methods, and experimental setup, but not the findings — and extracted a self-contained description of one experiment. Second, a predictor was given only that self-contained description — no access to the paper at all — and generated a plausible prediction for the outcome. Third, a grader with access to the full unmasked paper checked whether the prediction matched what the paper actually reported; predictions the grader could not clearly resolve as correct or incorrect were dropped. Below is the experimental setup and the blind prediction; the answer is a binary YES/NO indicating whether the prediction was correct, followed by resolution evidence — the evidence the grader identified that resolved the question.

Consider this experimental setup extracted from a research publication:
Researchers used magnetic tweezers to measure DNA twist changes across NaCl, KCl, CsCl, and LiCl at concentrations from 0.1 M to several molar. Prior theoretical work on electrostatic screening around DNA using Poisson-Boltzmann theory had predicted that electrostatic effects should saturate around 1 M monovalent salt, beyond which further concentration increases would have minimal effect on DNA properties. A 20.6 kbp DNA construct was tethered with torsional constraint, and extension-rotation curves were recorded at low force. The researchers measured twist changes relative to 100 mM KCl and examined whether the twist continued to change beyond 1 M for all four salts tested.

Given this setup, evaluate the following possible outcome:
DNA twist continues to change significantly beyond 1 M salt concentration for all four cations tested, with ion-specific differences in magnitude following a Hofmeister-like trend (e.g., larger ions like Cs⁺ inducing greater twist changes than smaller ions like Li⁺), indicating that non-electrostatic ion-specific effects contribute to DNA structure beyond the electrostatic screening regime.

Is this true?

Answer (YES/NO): NO